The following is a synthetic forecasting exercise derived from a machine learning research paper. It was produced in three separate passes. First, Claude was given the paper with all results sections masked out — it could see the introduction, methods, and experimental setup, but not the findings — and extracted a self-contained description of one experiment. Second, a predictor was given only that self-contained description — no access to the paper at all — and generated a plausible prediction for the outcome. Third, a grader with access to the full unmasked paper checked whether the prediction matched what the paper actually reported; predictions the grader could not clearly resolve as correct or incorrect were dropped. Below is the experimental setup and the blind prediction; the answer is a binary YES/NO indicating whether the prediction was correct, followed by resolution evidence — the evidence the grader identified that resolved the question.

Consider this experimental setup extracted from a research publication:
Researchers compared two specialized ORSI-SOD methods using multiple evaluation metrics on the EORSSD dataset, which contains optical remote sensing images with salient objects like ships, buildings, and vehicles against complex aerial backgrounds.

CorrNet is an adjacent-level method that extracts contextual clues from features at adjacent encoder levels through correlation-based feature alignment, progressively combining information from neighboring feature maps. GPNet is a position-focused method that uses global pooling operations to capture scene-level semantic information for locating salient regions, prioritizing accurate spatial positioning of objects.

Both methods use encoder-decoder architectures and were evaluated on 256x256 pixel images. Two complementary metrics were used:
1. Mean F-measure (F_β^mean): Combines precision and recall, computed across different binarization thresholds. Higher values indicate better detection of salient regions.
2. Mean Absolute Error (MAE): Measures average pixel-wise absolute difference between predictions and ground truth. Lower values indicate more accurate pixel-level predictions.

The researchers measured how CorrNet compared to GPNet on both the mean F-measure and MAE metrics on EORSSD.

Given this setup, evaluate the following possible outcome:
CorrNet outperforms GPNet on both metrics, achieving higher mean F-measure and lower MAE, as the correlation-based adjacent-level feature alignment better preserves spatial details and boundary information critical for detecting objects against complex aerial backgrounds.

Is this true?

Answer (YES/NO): YES